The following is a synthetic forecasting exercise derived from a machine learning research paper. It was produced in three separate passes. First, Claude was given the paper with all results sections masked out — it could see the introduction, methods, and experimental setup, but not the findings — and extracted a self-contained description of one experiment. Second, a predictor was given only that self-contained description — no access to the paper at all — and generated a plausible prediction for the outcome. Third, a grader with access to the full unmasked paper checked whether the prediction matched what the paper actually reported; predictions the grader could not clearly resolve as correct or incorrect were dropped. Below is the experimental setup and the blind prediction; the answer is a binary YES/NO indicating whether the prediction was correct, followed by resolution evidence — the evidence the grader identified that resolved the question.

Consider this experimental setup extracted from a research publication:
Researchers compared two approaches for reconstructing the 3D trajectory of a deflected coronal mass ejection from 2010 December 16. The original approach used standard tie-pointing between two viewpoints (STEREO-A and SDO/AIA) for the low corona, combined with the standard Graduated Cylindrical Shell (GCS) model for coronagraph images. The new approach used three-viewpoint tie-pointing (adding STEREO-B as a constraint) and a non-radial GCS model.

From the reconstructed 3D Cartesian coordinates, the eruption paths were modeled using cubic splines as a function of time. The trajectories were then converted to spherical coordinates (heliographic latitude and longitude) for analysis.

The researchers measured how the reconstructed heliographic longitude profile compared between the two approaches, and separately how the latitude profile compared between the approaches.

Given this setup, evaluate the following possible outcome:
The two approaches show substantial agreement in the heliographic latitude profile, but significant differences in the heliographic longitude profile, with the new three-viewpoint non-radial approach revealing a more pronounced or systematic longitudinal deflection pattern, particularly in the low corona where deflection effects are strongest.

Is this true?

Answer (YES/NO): NO